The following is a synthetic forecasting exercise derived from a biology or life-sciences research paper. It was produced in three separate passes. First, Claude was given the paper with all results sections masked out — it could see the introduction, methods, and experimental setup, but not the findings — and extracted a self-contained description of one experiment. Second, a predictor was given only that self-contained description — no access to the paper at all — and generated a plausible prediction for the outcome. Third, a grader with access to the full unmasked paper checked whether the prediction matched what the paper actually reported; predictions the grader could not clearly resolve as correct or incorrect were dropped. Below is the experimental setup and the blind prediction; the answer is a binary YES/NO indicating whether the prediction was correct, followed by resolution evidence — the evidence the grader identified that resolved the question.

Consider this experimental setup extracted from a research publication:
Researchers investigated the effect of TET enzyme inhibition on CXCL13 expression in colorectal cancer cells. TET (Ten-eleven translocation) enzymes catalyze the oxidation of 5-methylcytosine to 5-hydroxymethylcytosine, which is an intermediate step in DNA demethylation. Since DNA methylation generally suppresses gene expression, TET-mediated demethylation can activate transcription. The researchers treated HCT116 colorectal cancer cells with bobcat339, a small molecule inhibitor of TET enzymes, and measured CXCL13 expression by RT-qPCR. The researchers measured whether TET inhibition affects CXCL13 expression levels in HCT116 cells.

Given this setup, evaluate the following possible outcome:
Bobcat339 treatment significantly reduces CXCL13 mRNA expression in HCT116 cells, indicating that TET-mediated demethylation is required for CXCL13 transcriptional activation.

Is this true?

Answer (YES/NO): NO